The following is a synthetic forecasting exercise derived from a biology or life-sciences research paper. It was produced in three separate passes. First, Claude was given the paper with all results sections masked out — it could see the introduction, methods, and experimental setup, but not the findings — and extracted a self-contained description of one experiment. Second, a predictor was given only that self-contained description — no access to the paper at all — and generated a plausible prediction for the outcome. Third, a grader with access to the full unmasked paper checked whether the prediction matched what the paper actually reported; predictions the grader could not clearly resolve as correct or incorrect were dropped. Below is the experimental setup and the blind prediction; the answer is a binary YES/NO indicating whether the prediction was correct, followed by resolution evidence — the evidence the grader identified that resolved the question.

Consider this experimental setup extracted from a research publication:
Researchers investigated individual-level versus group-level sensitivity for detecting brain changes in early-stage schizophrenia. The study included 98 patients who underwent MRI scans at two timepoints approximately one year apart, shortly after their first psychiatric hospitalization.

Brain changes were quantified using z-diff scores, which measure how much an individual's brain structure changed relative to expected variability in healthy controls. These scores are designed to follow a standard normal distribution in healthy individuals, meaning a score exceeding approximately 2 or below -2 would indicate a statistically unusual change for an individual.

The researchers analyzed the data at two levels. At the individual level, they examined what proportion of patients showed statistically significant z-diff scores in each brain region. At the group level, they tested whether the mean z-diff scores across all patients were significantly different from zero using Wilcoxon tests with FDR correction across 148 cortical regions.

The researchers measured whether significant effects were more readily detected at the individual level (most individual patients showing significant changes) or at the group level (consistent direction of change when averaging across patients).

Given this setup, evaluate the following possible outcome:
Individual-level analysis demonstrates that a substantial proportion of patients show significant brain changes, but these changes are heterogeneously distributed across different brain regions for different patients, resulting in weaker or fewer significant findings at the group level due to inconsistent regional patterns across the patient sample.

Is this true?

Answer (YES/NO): NO